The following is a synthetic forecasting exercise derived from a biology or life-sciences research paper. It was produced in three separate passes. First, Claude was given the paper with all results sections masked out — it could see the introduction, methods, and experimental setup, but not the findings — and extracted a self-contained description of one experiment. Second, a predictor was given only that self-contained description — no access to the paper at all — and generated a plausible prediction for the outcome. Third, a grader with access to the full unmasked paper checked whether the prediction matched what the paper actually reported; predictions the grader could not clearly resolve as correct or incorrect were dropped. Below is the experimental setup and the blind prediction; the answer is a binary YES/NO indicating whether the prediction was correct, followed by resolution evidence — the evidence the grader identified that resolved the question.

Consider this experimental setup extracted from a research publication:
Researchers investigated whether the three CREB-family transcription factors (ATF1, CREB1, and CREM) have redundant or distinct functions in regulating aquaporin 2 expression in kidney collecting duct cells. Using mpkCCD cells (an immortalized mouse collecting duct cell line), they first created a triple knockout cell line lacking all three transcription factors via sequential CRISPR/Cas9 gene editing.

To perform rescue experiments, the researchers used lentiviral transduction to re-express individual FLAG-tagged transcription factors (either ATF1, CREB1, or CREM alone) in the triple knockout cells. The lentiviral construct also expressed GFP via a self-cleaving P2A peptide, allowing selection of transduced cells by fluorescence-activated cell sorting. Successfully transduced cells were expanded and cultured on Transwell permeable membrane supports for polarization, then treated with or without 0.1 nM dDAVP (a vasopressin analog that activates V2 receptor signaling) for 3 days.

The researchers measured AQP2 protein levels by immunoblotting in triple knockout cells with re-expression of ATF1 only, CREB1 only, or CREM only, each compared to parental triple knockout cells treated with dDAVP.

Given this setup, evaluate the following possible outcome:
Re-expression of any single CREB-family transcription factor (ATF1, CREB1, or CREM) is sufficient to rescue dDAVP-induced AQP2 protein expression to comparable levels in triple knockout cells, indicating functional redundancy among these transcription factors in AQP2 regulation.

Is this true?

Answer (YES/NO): YES